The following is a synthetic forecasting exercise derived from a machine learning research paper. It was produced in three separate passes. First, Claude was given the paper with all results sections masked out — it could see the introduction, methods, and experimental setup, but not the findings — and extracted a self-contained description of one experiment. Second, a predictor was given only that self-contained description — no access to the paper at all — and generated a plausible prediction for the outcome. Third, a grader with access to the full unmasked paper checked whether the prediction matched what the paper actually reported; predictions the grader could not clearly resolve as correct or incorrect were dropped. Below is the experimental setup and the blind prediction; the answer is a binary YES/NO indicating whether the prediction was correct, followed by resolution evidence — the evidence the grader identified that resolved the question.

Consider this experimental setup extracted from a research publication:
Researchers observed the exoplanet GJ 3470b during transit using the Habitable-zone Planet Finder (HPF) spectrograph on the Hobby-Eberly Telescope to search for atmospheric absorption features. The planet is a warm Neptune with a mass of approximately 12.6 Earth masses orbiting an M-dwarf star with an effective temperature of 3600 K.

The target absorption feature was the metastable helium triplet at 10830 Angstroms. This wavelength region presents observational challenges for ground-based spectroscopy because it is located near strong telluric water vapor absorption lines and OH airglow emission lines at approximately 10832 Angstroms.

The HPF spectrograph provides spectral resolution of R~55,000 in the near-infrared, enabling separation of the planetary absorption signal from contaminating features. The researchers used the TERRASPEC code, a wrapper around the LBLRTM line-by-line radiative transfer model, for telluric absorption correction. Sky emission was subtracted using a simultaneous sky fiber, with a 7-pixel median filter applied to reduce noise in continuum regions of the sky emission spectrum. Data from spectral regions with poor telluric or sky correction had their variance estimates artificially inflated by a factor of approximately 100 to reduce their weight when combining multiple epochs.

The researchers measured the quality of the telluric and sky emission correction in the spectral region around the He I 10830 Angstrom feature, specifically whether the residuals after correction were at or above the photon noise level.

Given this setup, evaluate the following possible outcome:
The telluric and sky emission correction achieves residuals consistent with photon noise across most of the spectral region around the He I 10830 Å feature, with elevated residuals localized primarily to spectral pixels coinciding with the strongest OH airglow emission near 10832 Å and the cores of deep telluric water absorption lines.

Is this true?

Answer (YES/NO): NO